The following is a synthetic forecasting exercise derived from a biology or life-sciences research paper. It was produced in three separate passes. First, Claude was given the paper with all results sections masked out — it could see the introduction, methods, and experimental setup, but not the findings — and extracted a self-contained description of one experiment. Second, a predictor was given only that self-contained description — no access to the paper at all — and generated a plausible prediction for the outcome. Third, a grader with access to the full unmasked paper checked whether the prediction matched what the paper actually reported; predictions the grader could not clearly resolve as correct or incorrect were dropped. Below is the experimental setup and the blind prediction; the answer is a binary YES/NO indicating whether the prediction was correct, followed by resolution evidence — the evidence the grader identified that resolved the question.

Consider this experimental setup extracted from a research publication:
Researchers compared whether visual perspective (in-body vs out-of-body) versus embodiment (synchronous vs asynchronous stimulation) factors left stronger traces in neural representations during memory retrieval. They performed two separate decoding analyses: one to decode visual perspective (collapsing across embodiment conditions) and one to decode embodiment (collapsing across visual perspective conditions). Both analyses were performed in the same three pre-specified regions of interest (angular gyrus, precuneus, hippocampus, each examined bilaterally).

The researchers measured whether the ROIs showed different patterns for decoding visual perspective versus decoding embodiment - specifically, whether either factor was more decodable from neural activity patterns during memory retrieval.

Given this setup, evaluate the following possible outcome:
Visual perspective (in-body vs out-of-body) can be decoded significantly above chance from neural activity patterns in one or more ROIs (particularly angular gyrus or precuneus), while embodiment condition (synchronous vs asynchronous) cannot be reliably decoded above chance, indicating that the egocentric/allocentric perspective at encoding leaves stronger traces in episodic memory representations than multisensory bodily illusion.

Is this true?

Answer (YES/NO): NO